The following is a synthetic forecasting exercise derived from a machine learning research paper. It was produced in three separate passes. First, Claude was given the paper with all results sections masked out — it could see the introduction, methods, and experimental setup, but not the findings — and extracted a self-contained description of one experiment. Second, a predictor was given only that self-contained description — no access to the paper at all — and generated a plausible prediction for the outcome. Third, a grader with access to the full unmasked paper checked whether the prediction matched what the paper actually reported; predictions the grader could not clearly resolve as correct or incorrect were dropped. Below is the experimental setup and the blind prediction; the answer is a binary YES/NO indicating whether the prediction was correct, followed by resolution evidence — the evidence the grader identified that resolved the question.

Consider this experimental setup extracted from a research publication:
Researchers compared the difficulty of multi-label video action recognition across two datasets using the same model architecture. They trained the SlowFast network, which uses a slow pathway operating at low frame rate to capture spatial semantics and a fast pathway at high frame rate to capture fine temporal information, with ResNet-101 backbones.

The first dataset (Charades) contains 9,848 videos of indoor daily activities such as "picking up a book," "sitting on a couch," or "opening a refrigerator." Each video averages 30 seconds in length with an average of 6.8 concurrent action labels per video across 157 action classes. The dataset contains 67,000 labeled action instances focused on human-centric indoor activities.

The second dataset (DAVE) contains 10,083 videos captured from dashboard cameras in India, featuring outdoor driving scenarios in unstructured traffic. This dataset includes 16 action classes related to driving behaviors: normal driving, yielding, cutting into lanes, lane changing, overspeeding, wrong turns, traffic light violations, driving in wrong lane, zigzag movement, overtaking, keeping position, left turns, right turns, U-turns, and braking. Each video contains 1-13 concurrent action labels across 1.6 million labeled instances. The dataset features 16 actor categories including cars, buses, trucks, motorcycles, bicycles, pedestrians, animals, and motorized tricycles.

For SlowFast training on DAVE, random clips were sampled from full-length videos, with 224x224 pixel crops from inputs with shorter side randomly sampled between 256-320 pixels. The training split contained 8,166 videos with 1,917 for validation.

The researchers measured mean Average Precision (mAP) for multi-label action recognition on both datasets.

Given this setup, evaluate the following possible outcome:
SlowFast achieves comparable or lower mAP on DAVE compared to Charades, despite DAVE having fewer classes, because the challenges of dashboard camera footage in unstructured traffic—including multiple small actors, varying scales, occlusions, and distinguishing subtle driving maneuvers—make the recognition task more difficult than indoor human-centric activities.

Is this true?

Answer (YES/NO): YES